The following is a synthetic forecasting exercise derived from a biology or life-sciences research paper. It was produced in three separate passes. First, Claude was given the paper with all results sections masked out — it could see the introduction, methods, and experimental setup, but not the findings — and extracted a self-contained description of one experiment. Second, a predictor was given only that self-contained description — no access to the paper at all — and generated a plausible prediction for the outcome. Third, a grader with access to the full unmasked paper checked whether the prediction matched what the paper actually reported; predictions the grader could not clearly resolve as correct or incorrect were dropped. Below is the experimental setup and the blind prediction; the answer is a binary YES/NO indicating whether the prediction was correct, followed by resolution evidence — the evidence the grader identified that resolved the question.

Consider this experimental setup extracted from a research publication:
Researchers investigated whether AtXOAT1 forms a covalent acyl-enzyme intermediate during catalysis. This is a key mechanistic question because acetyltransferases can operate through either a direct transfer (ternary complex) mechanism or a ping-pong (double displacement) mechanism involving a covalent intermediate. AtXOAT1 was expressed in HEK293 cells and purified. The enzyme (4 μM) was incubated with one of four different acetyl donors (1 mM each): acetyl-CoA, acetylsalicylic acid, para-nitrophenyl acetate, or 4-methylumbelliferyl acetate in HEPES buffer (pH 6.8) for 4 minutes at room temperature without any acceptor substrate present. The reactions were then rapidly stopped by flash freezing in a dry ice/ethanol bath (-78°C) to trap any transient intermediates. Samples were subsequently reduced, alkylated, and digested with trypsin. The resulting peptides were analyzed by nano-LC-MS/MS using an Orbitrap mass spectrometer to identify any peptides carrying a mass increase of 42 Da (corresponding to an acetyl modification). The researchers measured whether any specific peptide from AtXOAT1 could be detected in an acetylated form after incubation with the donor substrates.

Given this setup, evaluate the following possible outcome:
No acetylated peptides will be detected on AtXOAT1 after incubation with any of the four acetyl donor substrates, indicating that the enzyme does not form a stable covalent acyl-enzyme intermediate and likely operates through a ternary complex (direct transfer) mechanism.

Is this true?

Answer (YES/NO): NO